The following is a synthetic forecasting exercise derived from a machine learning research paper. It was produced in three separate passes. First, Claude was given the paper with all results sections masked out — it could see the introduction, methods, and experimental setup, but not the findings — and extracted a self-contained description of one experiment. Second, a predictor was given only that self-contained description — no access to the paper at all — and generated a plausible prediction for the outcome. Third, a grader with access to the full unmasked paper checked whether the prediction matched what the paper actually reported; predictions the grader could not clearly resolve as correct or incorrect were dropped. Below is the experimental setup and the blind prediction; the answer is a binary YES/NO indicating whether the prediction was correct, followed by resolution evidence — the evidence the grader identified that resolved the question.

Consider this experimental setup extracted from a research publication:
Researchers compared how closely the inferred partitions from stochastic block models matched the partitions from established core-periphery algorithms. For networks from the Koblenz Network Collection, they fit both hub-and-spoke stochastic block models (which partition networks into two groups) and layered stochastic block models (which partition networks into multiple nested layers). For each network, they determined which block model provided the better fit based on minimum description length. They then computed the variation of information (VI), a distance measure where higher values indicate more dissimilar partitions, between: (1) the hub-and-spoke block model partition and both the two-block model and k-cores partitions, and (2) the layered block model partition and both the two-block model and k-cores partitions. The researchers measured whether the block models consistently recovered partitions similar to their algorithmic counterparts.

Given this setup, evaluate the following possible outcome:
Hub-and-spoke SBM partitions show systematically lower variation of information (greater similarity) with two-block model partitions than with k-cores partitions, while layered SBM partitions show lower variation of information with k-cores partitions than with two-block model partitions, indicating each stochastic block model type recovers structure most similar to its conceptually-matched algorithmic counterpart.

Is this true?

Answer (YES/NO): NO